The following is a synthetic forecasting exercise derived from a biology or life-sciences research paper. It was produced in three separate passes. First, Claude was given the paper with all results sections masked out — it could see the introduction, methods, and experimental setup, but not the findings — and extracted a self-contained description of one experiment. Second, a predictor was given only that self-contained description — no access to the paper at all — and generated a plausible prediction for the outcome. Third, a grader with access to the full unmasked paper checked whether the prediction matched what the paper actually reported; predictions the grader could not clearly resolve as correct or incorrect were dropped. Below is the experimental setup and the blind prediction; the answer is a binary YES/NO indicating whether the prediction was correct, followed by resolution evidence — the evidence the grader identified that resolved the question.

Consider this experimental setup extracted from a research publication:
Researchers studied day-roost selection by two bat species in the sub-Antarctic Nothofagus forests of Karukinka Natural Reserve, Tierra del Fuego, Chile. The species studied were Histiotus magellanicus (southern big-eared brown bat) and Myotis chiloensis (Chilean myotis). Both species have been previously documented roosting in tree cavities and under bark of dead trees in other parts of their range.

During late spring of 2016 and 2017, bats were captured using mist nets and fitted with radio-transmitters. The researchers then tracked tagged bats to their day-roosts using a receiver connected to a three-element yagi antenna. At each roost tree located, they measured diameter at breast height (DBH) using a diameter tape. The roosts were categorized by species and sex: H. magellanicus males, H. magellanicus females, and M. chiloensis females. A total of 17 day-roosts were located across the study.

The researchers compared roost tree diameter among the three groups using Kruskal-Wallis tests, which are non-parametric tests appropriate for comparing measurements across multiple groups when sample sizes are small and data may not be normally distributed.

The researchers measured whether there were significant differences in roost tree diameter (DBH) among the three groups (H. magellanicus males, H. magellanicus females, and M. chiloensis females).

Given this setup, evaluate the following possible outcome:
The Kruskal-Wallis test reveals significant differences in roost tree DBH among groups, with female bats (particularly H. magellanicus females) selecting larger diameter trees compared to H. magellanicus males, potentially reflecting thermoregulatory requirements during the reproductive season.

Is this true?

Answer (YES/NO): NO